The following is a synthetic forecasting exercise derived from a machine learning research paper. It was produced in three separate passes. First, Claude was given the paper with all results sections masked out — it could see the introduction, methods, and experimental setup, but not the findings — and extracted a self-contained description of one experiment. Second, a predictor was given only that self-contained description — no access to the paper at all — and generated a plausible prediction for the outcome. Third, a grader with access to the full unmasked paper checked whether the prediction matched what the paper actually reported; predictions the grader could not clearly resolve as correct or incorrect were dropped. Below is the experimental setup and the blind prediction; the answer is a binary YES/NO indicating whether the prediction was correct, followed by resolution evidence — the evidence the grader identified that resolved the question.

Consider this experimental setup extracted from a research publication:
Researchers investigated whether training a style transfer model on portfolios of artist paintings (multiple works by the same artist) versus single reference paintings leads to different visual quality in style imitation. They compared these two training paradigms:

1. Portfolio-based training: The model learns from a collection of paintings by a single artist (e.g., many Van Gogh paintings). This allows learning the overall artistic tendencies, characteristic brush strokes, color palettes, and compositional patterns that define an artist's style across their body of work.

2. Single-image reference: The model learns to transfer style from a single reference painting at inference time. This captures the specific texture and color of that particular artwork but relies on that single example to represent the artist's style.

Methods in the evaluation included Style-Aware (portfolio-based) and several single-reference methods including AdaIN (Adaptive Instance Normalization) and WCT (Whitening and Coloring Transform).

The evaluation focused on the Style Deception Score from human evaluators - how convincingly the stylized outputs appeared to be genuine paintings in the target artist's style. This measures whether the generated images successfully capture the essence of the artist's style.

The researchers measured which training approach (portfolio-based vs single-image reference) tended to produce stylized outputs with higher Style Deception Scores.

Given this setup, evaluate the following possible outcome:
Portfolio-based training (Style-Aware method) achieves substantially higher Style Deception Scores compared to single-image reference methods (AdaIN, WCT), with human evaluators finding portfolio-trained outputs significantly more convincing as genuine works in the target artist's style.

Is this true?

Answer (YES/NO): YES